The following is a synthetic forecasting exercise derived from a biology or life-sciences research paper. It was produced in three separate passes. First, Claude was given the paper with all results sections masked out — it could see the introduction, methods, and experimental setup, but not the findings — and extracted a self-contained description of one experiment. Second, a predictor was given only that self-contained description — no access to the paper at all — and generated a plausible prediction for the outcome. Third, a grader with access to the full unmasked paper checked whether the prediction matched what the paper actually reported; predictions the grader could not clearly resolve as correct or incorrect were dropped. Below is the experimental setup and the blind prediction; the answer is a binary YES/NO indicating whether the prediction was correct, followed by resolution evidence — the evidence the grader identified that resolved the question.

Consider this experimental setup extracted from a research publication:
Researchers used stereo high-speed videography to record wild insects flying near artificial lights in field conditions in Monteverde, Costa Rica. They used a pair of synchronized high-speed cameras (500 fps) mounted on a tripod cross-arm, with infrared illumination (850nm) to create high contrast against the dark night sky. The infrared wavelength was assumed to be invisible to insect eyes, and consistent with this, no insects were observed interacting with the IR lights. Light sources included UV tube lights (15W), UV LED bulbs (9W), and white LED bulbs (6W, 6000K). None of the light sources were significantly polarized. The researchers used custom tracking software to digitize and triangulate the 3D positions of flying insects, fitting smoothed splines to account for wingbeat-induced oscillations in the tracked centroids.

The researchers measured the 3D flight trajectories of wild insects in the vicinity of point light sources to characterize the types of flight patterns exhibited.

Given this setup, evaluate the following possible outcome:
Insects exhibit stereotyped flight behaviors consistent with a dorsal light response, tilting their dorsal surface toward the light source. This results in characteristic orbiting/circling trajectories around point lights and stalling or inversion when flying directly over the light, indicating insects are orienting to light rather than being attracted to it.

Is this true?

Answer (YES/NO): YES